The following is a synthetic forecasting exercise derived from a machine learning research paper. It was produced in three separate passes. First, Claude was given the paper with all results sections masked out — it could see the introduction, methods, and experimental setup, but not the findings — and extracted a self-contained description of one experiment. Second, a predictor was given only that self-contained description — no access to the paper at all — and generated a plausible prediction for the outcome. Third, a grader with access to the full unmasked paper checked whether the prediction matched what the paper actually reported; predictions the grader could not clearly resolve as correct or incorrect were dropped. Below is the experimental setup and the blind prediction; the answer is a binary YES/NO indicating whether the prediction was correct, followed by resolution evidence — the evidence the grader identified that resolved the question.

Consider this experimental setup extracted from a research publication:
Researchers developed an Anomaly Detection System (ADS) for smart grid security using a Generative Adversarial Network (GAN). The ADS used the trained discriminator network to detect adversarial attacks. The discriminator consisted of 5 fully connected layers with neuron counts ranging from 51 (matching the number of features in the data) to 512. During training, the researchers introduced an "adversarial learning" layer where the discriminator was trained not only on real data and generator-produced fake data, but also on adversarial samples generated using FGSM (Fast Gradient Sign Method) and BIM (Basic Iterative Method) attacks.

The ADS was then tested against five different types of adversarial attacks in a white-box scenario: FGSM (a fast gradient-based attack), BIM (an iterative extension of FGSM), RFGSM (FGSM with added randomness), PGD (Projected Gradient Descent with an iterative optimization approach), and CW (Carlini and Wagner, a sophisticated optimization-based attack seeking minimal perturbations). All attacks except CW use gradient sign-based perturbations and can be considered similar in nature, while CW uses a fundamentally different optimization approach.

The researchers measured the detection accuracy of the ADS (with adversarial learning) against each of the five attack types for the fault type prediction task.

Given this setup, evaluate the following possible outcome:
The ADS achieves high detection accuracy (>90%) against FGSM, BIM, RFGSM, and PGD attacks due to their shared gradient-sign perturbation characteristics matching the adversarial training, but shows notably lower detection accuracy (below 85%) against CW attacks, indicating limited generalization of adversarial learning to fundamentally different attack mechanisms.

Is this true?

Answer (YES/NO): NO